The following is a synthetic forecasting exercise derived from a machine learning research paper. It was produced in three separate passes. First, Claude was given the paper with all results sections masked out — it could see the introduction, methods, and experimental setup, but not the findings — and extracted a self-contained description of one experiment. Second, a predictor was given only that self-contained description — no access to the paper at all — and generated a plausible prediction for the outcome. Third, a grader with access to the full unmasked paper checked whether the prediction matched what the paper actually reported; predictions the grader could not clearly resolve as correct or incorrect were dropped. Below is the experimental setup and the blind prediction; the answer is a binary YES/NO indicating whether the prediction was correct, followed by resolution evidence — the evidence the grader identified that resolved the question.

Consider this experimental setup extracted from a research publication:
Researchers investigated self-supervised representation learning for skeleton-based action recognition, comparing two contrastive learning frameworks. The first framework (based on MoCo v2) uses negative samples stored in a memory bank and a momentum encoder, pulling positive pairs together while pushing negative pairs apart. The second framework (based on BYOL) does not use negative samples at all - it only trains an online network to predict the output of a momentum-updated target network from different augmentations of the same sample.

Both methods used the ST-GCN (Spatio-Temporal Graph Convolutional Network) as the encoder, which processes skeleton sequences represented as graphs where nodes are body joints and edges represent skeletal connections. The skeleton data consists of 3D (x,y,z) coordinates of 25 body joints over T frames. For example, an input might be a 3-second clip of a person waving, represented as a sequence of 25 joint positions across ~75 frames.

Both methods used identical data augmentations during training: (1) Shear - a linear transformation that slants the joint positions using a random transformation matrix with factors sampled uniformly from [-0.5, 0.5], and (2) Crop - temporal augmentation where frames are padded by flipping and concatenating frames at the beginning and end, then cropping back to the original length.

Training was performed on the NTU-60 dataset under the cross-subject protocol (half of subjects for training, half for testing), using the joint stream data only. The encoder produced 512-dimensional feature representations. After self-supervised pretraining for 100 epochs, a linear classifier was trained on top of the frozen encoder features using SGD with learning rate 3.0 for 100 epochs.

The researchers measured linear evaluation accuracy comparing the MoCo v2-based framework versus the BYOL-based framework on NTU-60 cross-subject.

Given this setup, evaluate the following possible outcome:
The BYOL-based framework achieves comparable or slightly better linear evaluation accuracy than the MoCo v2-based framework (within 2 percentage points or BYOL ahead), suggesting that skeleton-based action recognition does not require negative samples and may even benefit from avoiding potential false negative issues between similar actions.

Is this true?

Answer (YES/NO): YES